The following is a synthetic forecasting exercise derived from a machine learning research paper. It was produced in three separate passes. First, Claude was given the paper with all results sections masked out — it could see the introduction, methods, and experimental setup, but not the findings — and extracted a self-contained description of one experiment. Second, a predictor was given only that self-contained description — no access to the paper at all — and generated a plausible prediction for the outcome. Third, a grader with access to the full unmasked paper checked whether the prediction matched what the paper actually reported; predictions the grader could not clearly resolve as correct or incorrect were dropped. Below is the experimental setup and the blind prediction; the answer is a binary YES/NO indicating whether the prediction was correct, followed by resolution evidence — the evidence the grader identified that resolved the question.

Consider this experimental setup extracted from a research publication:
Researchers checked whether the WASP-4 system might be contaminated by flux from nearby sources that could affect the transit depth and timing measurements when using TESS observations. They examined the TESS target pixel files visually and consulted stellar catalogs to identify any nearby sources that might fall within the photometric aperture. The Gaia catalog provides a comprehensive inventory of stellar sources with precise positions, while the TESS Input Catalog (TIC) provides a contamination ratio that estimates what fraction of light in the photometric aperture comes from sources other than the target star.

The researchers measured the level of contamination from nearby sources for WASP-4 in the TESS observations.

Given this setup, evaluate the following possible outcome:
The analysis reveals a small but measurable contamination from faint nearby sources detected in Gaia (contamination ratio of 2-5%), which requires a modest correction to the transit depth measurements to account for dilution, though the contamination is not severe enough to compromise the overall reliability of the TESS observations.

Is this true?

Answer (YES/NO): NO